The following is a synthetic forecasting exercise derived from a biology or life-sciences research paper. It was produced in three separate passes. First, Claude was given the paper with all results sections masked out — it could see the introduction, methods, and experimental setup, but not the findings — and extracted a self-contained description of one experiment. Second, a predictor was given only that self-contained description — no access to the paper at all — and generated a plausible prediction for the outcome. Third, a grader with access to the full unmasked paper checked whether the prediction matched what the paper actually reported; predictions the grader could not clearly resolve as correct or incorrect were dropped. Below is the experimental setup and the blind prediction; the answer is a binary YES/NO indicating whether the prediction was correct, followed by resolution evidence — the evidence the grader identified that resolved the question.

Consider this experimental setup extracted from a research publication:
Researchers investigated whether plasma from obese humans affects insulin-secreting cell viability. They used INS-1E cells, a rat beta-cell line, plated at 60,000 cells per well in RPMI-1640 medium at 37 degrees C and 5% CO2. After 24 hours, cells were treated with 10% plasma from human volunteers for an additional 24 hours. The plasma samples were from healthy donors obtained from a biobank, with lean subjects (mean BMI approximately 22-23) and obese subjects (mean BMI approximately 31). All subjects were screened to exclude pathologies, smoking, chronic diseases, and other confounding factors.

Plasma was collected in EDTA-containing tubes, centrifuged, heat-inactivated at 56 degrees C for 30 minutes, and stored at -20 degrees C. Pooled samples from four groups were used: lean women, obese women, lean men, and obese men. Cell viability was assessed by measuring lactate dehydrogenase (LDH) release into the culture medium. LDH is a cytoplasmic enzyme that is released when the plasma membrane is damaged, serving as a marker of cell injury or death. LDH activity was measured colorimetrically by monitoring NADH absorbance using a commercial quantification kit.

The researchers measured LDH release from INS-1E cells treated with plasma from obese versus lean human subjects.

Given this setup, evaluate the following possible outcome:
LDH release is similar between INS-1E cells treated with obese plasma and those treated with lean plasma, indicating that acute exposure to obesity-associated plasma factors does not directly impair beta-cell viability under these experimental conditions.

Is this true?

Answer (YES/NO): NO